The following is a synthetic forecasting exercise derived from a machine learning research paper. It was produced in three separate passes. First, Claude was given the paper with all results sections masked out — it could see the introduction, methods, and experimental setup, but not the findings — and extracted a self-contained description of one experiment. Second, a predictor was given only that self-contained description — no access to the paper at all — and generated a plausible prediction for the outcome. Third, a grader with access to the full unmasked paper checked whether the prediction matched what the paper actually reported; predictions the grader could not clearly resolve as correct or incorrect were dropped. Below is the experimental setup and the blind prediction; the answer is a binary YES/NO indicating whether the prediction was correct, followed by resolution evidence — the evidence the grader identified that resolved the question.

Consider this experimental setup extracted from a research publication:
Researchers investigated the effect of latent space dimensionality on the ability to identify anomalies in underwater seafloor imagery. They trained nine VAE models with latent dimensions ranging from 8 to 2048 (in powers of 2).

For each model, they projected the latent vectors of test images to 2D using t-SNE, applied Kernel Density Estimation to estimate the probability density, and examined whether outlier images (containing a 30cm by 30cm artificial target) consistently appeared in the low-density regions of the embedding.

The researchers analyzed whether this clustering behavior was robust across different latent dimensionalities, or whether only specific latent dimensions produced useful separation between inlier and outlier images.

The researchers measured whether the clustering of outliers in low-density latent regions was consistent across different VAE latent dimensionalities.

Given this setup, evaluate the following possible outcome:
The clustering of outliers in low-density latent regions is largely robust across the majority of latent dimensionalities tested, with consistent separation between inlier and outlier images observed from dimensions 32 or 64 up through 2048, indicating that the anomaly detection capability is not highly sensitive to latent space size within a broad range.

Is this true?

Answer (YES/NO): NO